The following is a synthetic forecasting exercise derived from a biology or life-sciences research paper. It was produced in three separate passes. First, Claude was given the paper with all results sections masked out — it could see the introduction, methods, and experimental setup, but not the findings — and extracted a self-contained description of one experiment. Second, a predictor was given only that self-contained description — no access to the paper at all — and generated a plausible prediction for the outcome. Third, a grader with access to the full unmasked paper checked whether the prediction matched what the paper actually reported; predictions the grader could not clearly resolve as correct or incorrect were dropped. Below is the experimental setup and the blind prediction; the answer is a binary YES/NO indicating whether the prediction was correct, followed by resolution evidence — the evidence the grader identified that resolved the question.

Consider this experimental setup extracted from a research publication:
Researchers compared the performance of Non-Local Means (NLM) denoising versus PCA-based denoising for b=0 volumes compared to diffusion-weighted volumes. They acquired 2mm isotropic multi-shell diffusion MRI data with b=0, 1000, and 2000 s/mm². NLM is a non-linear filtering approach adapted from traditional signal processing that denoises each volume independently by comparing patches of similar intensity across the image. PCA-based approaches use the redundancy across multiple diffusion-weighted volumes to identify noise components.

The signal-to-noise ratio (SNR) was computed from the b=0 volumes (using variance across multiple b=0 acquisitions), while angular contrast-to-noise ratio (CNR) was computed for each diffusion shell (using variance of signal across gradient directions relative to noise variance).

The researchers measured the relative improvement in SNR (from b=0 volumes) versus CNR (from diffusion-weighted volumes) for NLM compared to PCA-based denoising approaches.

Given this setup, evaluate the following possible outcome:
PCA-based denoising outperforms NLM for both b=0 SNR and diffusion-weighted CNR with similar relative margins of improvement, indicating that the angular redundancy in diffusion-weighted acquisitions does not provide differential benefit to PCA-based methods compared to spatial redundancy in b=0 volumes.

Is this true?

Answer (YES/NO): NO